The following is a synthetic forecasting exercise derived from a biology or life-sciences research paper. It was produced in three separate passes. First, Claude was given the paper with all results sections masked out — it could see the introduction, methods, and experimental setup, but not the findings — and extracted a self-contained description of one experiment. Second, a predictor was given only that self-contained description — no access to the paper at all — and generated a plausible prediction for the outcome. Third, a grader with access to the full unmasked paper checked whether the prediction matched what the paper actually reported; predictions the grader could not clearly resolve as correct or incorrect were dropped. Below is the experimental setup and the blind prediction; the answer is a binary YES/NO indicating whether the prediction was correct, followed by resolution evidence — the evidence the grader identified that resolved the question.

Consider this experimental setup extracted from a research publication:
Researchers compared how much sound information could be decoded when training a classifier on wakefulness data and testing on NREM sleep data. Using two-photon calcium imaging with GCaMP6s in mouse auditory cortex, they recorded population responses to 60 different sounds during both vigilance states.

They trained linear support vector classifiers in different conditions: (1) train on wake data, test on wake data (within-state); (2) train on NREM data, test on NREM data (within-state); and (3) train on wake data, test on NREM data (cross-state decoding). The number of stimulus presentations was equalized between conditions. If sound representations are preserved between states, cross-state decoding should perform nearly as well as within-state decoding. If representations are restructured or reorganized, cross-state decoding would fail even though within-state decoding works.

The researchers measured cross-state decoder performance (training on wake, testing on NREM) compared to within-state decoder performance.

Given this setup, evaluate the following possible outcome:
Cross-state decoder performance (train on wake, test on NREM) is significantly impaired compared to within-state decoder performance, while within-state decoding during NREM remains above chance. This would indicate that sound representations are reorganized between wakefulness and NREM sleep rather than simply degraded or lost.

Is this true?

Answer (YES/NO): NO